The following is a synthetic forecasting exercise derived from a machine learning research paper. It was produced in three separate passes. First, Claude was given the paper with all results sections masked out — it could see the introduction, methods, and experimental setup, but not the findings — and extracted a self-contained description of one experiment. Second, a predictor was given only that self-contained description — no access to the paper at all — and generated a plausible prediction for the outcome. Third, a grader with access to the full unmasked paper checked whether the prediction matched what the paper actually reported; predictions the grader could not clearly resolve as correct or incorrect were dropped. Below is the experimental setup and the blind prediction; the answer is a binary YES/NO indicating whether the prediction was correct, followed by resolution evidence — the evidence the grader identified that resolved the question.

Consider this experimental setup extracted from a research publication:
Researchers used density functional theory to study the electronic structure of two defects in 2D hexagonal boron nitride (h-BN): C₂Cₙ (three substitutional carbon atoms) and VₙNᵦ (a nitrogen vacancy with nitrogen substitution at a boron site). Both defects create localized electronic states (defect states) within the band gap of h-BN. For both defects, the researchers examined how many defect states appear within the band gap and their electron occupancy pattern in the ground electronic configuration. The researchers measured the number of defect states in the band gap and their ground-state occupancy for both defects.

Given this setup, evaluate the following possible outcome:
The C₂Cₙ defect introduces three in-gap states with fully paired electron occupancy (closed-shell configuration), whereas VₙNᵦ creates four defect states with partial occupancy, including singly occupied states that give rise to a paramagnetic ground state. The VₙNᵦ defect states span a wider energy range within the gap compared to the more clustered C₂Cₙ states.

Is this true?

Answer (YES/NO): NO